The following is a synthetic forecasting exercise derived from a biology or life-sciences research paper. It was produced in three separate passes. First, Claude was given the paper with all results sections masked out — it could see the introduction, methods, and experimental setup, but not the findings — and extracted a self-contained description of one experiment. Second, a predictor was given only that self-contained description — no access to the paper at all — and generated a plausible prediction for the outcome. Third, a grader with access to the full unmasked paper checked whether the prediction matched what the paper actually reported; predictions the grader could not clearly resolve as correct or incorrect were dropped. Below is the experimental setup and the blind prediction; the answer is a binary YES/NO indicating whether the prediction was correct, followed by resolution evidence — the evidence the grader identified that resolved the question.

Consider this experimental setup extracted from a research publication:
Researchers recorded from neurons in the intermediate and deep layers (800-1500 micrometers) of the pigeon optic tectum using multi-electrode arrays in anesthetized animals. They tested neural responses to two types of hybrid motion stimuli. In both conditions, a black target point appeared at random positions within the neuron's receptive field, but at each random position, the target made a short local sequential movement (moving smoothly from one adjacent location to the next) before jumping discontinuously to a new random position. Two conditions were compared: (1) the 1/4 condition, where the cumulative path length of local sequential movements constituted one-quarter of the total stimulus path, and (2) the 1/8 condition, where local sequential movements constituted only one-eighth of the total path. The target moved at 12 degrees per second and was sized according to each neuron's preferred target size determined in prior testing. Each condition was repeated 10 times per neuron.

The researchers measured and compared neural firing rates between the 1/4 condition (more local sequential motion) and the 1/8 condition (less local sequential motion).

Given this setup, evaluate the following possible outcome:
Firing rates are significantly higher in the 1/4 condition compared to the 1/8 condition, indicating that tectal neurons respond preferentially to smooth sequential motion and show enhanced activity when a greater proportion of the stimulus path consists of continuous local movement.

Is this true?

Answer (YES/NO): YES